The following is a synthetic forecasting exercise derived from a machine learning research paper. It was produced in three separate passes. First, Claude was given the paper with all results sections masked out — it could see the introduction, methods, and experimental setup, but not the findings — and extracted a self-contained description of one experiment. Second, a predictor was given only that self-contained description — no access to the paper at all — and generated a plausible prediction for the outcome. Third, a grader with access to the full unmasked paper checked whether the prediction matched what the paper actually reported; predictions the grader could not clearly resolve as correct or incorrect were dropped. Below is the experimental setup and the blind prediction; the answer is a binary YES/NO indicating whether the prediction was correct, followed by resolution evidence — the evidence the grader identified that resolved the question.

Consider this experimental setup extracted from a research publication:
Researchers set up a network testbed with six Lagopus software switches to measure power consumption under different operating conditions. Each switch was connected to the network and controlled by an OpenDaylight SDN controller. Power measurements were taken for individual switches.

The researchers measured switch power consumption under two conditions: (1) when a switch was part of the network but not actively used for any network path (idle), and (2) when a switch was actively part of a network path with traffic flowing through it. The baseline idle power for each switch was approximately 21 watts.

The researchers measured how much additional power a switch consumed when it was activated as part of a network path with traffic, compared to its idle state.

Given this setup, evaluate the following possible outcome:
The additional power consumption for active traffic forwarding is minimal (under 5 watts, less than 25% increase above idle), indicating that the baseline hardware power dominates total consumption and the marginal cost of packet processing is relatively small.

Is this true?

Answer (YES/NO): NO